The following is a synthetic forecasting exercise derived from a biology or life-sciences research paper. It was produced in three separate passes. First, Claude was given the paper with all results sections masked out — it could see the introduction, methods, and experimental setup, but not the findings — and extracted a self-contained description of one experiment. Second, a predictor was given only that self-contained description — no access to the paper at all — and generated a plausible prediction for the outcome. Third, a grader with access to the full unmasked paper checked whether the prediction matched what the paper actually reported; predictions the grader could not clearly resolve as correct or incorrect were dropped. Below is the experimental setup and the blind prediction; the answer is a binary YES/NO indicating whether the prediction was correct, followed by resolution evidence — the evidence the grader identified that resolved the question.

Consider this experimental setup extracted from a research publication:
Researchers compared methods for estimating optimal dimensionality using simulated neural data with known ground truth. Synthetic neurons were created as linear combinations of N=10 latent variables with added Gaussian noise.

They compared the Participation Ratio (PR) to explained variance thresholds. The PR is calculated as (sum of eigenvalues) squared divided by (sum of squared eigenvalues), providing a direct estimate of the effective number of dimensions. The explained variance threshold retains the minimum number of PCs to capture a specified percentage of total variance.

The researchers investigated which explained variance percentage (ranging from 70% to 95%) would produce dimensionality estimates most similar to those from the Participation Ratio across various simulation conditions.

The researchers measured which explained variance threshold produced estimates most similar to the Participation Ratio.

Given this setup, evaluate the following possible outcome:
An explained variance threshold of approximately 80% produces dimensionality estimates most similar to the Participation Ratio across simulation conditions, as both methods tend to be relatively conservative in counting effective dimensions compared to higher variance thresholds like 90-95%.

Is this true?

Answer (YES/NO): NO